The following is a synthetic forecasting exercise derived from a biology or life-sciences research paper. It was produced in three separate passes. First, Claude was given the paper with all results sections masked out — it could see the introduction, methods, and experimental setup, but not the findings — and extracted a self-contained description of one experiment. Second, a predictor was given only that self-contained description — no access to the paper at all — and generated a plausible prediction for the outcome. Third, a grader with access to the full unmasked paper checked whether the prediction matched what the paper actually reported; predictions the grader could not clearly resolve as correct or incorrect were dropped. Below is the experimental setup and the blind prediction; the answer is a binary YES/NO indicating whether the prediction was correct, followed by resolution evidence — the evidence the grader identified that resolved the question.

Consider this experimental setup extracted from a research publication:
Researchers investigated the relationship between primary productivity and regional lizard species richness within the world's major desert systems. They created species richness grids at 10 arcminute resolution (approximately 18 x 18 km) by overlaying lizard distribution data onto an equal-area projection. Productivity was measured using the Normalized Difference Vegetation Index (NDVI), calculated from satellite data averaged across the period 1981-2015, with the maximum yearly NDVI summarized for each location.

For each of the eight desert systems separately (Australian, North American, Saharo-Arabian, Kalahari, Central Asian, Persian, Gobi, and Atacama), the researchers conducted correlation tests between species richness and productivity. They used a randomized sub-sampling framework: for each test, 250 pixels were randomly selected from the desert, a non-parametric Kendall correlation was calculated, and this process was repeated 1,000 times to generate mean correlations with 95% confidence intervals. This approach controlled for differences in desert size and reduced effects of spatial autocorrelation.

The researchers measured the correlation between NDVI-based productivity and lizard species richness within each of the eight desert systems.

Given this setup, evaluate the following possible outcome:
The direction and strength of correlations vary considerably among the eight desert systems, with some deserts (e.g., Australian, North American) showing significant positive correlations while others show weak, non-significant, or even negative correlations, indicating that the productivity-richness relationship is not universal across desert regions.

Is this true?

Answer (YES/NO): YES